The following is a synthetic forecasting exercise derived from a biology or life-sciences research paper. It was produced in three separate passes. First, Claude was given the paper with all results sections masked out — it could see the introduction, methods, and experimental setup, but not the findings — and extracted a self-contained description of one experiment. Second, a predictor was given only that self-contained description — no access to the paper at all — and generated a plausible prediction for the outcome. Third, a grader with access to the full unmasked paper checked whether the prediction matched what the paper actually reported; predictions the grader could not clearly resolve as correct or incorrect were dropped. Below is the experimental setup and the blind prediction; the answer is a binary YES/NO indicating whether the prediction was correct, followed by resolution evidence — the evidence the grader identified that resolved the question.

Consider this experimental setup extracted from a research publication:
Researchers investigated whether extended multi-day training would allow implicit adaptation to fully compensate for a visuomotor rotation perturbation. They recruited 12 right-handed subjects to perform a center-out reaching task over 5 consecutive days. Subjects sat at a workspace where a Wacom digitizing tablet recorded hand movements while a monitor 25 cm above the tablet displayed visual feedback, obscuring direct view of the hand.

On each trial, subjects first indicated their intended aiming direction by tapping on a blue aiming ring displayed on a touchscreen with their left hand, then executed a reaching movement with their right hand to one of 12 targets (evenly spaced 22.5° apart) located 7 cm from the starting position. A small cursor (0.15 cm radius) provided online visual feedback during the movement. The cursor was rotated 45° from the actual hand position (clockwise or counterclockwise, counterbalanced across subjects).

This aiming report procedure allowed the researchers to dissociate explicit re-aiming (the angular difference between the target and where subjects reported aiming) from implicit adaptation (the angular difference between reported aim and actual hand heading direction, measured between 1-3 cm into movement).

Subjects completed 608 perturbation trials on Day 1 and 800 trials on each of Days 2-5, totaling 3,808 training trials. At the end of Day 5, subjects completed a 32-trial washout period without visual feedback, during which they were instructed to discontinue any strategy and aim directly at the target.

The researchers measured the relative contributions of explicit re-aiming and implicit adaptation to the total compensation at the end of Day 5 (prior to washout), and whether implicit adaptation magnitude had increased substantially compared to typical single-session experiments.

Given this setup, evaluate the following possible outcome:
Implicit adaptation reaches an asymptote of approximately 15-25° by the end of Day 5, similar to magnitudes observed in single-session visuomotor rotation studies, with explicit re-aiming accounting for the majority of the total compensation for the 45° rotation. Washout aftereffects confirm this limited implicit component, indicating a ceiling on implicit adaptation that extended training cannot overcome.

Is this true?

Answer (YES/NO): NO